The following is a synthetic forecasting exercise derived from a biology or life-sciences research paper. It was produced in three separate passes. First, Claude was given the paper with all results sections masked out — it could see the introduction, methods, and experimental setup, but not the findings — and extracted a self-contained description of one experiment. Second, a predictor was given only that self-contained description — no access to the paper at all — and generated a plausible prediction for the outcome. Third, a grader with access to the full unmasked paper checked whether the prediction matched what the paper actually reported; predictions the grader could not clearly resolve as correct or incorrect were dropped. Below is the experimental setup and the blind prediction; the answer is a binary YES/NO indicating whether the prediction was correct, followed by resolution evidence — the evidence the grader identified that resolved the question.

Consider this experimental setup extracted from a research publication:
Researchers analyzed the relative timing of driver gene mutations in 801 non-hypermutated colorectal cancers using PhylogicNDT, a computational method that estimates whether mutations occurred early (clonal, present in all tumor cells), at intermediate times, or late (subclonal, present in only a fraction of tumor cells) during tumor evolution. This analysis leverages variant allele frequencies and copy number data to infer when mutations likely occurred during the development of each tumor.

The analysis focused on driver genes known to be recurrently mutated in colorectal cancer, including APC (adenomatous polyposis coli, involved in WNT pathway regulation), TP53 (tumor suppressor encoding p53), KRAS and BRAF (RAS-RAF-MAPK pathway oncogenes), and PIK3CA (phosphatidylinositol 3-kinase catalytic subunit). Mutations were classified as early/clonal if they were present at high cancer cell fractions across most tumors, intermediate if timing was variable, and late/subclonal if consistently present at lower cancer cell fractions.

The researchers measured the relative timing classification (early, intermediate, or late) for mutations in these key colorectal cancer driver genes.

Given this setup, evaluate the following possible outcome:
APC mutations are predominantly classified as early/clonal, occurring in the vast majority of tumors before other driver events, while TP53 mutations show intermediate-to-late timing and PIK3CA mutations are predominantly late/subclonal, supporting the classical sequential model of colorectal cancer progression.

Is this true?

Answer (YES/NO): NO